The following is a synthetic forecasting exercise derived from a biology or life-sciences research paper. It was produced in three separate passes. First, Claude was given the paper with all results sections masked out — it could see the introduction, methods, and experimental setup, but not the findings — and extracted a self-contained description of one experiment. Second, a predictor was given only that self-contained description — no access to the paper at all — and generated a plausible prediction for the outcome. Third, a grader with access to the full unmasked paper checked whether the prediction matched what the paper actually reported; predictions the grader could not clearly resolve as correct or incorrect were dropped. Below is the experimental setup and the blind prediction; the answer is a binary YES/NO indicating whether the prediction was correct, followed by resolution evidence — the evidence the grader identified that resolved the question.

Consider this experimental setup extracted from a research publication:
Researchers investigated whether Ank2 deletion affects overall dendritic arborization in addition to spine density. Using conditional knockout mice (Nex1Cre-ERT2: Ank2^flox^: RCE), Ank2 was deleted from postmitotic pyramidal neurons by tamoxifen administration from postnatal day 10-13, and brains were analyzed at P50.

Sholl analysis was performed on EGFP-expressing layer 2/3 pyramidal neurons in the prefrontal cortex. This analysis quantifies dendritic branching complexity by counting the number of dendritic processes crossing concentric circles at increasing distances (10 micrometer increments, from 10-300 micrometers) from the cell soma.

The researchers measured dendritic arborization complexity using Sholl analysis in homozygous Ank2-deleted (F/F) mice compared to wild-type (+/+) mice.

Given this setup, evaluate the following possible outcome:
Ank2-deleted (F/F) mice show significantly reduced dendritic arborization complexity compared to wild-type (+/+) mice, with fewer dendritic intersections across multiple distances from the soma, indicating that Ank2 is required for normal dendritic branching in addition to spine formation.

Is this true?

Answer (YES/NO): NO